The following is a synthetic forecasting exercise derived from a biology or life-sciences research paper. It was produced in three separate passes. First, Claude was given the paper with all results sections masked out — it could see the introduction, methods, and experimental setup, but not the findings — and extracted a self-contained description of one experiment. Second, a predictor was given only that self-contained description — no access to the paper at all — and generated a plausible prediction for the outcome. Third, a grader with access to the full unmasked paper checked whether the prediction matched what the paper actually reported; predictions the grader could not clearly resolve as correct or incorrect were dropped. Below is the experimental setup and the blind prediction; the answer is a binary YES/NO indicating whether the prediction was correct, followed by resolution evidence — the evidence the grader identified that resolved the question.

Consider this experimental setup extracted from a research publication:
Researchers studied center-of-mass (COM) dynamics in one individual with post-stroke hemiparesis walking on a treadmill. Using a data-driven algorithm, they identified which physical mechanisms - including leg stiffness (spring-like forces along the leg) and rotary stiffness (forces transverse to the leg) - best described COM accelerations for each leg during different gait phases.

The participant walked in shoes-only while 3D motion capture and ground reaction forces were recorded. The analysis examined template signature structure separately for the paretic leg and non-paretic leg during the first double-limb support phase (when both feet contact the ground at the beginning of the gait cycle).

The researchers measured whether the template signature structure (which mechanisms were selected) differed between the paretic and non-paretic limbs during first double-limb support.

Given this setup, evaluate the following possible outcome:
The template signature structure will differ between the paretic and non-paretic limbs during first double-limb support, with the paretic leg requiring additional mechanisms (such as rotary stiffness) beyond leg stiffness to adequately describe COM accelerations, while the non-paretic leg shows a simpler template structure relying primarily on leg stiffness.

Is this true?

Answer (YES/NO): YES